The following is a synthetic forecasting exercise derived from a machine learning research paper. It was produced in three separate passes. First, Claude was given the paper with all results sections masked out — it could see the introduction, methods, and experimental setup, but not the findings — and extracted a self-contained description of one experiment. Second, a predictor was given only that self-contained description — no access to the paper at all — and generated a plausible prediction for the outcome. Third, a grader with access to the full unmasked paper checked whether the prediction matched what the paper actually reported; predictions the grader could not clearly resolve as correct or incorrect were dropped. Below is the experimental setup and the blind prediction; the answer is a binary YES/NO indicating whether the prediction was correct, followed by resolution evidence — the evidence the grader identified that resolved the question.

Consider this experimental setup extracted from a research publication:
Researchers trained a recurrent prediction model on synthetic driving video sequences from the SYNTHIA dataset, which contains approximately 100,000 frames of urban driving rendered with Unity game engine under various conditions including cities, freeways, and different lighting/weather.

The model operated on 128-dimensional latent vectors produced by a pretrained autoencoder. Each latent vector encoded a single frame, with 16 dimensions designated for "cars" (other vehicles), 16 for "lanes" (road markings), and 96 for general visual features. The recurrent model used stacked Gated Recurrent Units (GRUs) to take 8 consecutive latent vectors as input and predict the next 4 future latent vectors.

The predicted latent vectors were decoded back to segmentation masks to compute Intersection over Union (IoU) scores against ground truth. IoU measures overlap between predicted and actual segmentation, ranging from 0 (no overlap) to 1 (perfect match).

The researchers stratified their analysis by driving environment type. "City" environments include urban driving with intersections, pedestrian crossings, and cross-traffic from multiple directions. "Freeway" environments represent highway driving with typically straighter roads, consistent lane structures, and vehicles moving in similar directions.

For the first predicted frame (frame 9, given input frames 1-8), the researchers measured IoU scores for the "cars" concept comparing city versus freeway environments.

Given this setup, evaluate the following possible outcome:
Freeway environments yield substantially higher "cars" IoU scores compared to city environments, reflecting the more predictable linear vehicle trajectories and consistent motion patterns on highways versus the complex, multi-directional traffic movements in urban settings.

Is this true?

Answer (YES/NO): NO